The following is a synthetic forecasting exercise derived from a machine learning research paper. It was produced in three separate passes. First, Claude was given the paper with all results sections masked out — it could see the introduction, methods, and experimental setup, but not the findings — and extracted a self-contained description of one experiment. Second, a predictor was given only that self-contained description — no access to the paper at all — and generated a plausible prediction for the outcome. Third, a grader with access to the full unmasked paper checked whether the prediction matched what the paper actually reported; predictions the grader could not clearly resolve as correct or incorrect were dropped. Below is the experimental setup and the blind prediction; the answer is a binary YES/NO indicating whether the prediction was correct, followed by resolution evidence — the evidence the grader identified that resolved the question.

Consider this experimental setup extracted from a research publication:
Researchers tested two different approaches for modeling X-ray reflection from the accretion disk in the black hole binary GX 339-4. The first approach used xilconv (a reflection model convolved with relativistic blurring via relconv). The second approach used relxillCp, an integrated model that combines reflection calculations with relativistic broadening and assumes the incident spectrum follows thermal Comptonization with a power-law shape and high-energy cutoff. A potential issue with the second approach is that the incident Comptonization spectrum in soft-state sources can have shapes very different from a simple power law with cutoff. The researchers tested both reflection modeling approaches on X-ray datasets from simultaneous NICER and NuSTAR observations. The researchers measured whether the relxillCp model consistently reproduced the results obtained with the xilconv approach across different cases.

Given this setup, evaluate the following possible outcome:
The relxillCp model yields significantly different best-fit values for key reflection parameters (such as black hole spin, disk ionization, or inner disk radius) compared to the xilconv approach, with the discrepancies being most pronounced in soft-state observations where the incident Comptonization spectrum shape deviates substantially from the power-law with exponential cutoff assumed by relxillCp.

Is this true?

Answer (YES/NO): YES